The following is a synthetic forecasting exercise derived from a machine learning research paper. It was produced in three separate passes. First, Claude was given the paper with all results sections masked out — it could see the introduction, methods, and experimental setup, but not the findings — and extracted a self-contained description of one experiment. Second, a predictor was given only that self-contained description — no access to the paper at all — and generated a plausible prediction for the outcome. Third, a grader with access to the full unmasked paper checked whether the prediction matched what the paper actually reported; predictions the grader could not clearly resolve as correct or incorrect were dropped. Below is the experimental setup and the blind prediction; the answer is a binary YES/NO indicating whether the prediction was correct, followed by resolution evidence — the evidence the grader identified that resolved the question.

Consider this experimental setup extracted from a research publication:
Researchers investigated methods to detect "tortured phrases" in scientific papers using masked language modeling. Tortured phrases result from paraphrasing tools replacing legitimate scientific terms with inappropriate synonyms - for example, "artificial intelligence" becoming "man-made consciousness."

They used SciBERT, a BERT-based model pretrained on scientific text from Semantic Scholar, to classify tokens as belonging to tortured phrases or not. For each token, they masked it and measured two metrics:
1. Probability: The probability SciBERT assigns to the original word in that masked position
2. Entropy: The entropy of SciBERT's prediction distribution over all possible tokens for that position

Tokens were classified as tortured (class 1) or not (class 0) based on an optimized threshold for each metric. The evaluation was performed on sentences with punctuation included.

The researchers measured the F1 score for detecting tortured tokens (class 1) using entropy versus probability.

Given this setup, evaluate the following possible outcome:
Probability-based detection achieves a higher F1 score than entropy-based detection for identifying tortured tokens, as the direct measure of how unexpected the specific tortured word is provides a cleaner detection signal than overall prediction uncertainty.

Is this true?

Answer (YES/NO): YES